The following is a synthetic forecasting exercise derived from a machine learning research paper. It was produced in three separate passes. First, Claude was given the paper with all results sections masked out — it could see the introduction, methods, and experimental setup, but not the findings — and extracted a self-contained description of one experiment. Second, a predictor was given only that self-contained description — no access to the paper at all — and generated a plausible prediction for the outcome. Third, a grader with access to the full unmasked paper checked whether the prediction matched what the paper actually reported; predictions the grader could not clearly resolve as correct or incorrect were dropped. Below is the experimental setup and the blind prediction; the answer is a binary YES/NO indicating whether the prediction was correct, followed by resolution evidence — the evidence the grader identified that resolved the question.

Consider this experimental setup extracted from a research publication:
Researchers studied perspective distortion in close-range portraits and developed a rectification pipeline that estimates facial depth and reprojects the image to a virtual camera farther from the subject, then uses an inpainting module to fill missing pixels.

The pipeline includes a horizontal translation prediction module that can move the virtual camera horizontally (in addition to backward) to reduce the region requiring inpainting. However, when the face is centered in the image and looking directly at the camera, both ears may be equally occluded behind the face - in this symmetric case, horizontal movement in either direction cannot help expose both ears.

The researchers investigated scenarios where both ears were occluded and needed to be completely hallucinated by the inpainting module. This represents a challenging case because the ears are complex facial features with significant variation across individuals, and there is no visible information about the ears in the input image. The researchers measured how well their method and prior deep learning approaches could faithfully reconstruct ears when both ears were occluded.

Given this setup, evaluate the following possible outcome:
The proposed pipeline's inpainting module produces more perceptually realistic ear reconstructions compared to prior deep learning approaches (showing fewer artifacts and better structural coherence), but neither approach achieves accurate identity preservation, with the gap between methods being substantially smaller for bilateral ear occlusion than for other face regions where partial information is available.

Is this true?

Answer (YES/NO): NO